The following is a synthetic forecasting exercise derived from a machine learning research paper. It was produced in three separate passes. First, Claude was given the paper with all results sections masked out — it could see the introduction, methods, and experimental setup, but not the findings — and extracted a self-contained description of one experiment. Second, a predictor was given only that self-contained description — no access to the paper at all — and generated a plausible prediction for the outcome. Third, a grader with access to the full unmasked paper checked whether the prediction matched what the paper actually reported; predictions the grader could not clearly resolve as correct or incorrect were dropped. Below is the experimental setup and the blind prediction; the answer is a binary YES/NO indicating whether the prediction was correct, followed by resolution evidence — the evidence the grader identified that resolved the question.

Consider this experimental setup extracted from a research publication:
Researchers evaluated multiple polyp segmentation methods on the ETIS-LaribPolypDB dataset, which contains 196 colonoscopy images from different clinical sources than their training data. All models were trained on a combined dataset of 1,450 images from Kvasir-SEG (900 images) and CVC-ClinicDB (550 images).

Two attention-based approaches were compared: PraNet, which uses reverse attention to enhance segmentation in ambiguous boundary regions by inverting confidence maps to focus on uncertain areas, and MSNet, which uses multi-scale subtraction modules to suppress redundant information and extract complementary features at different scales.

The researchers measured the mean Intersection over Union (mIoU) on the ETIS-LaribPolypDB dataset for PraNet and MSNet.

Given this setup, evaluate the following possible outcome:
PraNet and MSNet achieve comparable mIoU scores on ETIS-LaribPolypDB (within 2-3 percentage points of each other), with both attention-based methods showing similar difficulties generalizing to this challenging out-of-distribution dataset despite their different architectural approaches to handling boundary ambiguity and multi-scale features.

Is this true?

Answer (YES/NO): NO